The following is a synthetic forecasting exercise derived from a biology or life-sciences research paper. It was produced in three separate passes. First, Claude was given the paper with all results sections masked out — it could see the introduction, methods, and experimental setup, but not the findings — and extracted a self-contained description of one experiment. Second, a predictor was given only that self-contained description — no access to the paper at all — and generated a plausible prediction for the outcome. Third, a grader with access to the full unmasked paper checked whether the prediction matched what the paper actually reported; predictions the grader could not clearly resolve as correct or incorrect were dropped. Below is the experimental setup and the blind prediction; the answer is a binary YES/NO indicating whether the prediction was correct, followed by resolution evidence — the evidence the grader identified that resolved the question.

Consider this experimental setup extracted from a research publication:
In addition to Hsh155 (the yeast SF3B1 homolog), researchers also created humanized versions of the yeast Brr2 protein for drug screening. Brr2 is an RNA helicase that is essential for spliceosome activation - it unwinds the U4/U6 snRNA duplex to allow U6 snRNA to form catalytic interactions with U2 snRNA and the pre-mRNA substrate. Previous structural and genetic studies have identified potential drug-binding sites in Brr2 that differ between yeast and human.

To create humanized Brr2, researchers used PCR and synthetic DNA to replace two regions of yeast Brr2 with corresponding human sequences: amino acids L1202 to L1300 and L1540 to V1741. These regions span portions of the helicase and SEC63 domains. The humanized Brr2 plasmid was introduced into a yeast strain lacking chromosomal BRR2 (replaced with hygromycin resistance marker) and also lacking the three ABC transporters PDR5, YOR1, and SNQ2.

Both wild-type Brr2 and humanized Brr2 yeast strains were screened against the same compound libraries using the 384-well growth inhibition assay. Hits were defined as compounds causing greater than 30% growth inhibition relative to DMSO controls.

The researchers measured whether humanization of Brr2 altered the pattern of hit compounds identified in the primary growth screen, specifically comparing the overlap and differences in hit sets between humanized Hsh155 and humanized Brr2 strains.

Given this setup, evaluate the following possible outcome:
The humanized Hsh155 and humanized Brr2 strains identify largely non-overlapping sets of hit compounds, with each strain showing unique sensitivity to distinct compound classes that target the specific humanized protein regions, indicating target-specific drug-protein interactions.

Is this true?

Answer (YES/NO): NO